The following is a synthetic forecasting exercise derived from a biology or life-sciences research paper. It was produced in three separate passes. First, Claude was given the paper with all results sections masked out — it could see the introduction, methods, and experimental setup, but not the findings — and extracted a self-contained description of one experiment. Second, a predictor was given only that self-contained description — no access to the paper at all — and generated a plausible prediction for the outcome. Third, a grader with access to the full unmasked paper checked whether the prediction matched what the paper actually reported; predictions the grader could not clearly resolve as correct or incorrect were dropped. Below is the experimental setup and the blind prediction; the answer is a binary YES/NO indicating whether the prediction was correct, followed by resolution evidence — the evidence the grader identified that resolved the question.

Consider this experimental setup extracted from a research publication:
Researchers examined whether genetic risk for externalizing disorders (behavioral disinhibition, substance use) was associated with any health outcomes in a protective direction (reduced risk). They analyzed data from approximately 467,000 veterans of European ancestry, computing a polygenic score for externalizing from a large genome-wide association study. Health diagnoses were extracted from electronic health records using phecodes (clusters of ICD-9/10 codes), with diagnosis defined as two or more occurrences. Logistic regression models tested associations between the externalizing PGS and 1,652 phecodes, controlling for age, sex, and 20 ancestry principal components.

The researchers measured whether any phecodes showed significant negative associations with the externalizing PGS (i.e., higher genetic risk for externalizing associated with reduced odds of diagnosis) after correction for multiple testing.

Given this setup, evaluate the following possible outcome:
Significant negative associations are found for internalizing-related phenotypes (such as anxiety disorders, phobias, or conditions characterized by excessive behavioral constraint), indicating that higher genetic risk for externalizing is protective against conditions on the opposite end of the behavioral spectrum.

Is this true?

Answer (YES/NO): NO